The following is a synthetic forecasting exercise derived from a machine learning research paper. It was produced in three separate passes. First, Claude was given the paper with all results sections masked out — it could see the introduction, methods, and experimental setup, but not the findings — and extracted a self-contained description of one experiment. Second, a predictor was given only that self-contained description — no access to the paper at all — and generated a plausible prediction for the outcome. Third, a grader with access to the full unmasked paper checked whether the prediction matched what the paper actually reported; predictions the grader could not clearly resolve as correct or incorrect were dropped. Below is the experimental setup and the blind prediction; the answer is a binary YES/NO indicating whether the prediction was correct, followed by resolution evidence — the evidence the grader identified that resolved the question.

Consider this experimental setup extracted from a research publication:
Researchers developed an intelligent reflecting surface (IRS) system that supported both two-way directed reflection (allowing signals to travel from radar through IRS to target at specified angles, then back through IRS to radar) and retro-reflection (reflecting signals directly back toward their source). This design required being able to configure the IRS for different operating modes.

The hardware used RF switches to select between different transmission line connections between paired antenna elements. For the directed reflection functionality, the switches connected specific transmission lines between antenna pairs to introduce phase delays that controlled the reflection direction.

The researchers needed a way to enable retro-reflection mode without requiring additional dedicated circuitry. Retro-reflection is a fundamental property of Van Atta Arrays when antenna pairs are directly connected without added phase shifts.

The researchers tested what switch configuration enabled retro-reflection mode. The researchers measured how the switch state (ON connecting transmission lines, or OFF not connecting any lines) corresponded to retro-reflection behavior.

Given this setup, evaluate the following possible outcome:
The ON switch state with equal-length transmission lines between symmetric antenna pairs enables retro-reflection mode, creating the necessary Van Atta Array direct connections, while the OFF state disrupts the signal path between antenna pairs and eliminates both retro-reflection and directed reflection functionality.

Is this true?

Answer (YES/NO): NO